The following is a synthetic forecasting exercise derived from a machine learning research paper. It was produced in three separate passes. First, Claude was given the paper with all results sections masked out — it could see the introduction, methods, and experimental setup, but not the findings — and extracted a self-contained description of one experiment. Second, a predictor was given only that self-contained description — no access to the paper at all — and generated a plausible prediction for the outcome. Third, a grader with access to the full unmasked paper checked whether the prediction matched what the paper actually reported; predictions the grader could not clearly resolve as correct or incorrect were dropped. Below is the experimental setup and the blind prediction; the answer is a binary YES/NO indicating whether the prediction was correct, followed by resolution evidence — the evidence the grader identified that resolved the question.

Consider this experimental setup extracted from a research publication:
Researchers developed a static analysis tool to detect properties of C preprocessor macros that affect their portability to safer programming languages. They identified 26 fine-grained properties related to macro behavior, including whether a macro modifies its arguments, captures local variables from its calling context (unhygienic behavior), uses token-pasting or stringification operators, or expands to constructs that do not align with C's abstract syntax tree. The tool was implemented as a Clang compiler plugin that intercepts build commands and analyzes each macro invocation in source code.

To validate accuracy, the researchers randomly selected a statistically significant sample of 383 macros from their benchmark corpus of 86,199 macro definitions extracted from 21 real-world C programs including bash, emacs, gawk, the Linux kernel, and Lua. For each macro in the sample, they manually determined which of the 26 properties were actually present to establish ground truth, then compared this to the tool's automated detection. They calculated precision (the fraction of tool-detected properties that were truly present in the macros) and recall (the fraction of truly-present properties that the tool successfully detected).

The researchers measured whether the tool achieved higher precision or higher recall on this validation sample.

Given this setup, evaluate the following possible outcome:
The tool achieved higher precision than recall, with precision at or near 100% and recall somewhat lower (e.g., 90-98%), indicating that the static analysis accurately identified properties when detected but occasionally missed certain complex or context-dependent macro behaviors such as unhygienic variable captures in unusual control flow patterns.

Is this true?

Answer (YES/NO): NO